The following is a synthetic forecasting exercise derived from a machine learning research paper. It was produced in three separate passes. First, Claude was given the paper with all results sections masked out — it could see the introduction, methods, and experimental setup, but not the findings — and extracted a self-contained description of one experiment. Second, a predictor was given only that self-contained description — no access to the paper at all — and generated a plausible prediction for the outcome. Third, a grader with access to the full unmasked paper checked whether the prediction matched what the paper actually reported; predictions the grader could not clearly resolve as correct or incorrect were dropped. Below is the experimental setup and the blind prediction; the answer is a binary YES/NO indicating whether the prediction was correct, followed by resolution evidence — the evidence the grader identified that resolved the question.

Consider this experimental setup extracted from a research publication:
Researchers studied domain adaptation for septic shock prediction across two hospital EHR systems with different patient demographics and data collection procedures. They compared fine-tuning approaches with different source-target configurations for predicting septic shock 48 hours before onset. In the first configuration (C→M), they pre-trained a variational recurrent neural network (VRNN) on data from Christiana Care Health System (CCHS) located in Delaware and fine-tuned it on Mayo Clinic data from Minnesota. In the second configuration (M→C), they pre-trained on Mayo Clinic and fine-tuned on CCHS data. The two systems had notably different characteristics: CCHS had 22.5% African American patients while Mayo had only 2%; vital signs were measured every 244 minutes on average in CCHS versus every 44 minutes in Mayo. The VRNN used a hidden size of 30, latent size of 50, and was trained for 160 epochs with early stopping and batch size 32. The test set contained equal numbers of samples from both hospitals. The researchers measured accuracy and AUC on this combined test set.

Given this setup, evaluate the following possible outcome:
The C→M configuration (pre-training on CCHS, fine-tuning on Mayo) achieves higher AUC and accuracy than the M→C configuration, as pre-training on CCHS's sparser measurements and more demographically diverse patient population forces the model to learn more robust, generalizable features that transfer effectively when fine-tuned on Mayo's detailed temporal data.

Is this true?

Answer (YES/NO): NO